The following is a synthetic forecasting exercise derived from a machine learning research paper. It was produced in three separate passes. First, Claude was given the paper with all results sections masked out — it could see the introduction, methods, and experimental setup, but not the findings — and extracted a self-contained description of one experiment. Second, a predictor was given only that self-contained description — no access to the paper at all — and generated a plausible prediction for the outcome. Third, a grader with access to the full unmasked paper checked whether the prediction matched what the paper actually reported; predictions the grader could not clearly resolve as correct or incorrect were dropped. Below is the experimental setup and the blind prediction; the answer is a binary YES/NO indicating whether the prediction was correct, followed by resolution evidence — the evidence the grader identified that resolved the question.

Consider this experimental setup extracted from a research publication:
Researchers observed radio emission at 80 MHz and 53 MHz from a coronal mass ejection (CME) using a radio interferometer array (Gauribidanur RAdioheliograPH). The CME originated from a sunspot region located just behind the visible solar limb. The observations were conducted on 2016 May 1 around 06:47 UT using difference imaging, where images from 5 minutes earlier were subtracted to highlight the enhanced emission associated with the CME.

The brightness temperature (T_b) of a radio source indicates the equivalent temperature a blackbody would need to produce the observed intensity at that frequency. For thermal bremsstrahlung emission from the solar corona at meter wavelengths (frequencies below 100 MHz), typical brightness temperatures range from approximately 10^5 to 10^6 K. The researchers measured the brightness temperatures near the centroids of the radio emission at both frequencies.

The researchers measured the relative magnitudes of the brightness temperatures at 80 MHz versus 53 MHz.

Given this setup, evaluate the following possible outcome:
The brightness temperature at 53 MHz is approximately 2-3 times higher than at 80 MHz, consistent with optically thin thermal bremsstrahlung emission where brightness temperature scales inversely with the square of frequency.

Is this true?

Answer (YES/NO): NO